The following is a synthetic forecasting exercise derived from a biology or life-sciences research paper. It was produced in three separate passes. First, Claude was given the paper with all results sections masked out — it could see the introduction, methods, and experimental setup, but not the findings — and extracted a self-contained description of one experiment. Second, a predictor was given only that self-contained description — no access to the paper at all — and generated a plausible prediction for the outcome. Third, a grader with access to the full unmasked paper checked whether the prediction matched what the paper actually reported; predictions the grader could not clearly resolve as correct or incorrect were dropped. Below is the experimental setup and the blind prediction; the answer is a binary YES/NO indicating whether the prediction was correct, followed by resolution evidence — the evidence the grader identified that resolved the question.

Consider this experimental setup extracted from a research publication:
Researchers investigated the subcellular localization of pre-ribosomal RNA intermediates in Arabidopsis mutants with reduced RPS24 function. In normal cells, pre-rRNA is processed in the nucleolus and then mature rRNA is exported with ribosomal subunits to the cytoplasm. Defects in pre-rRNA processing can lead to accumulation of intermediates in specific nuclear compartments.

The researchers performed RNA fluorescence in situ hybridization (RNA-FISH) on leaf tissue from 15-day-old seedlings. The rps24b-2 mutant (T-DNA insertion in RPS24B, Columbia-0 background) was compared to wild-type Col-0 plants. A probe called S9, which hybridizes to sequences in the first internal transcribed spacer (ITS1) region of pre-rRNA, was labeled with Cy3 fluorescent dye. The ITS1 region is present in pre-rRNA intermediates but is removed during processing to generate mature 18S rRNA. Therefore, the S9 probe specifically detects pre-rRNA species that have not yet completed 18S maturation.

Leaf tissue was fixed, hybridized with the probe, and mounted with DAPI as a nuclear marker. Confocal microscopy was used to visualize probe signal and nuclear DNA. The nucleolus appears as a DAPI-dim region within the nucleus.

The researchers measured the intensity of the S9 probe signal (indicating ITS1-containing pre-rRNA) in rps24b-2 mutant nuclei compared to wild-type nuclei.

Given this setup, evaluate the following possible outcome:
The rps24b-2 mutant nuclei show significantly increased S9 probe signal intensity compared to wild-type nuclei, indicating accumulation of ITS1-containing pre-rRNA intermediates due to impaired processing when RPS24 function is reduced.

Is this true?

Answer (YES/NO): YES